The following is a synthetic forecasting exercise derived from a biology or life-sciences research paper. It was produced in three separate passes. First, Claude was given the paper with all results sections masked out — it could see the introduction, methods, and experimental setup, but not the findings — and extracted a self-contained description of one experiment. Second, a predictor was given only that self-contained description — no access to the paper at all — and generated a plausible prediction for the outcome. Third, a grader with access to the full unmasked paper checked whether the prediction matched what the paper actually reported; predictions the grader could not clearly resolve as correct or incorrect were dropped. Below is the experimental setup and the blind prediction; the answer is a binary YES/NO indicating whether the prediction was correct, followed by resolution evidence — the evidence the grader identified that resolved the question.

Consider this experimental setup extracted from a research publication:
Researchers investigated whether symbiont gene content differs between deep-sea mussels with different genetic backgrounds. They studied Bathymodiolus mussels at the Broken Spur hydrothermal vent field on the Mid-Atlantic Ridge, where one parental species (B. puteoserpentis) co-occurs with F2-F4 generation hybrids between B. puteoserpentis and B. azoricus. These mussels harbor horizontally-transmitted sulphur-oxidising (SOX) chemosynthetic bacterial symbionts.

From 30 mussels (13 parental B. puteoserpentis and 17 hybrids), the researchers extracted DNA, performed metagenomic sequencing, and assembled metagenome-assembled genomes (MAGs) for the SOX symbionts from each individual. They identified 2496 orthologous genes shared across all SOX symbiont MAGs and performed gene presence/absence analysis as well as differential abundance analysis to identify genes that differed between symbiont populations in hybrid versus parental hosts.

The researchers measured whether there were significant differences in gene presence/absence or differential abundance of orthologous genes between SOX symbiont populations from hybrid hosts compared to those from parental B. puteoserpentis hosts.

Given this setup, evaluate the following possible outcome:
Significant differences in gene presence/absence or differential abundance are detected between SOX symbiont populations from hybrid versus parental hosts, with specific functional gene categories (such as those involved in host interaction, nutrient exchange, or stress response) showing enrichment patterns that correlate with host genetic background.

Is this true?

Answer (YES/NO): NO